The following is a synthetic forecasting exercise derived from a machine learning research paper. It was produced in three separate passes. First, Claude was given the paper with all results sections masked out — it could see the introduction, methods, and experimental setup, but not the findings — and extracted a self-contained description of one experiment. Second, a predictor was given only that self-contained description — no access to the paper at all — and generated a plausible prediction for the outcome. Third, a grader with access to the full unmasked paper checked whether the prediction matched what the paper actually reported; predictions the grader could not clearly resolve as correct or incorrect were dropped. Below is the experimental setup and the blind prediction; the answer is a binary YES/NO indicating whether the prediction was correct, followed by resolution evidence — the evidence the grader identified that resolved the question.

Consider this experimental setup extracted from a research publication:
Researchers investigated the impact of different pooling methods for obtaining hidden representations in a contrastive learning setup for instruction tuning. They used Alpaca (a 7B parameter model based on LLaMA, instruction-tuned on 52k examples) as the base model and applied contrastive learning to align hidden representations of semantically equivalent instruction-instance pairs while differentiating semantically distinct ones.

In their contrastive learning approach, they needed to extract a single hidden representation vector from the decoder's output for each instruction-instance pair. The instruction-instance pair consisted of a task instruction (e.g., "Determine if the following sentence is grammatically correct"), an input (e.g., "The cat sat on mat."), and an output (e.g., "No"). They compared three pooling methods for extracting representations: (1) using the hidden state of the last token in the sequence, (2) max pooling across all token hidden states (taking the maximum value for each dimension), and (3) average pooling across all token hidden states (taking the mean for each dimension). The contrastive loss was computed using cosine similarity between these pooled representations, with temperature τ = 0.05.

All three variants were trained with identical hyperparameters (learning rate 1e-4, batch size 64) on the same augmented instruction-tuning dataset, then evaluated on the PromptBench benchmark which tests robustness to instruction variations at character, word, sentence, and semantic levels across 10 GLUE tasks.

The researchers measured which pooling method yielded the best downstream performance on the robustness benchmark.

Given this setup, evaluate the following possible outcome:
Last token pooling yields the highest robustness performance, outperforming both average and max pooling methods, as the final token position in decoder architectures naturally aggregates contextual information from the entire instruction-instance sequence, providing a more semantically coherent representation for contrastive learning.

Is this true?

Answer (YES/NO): YES